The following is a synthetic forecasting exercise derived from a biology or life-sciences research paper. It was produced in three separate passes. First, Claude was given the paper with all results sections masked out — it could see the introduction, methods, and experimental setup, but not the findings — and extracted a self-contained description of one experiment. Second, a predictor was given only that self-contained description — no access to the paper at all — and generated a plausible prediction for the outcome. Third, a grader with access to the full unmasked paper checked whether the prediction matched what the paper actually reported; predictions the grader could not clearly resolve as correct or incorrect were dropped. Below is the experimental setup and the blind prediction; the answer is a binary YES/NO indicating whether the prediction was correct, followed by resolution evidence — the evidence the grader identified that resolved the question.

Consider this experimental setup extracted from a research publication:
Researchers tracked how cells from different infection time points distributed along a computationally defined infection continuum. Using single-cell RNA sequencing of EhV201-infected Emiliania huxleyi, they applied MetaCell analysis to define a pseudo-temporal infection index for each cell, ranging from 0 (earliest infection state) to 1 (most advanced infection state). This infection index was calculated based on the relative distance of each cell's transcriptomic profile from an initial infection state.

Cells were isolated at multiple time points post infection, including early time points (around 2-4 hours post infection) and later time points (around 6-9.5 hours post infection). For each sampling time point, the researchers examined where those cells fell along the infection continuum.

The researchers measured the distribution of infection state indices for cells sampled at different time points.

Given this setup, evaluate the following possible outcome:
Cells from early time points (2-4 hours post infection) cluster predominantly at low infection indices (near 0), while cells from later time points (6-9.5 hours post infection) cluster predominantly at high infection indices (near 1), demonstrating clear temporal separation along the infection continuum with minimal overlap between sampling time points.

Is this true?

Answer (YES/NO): NO